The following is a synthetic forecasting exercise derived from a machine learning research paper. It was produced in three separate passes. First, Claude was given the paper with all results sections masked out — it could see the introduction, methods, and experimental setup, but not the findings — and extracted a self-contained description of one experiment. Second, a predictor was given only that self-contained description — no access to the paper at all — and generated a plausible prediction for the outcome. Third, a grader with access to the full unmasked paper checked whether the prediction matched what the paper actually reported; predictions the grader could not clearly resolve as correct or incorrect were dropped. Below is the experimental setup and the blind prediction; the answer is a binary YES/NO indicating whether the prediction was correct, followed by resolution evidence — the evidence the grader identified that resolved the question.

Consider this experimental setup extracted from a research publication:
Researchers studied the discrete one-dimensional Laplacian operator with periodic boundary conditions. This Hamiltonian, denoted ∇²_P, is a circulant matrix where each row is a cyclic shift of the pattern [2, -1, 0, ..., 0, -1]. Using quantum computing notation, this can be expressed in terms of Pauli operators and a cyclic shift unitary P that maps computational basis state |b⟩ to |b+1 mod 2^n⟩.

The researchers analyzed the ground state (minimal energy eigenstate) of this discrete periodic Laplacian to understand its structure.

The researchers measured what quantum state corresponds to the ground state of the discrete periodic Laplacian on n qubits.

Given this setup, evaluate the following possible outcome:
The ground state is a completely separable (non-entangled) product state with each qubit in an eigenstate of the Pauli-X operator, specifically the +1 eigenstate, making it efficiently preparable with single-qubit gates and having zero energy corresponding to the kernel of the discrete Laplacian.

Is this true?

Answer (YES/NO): YES